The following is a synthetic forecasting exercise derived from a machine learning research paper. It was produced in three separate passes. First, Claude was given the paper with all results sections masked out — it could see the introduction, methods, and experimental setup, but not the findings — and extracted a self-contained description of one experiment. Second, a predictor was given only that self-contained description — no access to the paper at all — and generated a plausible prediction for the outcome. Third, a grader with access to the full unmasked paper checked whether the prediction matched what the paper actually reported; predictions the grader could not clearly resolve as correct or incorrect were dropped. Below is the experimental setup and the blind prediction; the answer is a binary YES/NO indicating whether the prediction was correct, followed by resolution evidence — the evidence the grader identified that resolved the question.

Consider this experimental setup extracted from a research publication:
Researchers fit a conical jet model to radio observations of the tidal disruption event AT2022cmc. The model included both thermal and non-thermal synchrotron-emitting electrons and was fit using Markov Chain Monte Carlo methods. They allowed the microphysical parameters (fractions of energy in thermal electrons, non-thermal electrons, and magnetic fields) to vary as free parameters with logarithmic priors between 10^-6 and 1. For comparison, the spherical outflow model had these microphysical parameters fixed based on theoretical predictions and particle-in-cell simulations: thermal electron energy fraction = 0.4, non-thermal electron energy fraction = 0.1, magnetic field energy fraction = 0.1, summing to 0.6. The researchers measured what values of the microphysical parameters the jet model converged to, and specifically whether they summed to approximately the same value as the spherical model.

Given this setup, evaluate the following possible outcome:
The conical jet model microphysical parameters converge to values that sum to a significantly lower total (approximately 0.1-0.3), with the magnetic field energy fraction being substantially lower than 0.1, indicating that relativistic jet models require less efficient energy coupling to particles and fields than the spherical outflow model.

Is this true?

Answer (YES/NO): NO